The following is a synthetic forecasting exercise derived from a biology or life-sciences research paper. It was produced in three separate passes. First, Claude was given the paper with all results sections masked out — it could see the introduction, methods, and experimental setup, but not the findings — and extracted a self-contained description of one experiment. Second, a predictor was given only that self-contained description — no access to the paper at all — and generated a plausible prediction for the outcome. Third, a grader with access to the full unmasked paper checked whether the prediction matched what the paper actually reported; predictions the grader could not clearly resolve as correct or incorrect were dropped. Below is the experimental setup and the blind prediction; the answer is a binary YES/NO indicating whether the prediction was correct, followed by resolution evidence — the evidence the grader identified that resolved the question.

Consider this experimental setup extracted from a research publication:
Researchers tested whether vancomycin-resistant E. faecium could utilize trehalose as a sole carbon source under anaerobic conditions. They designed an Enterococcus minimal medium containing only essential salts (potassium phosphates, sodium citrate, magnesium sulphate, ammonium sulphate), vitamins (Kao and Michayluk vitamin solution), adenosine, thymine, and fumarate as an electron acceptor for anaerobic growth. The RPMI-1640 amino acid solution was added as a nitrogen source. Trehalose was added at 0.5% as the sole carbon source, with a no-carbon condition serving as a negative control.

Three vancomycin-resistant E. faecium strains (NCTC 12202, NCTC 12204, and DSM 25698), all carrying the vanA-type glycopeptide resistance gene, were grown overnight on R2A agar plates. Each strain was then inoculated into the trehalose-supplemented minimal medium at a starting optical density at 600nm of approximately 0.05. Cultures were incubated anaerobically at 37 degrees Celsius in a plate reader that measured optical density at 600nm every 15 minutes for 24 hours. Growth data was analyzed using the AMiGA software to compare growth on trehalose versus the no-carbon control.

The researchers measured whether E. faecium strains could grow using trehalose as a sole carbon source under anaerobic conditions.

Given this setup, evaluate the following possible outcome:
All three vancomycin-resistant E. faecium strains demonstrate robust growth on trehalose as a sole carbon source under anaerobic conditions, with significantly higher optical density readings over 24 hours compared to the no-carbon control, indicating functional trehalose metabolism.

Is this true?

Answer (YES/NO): YES